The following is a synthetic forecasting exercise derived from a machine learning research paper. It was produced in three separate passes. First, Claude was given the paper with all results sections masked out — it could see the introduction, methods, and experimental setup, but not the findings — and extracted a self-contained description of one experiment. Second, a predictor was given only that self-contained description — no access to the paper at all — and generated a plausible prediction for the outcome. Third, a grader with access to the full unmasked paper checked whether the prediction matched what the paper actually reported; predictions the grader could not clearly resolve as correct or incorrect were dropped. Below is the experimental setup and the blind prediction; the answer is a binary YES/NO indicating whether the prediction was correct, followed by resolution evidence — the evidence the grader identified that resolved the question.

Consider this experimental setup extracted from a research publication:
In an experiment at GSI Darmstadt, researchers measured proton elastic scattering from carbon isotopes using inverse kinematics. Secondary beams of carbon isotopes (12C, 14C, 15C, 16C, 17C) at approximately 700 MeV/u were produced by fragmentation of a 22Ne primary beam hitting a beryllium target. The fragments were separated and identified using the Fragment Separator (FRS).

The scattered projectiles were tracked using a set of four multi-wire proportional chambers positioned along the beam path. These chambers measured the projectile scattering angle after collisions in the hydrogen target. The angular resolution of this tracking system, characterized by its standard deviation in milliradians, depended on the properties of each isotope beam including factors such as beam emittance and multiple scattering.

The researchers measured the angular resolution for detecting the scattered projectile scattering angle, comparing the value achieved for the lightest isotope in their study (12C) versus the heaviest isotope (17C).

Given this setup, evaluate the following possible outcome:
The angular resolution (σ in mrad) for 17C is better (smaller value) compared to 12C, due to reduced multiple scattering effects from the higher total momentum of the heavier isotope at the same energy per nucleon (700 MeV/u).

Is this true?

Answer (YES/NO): YES